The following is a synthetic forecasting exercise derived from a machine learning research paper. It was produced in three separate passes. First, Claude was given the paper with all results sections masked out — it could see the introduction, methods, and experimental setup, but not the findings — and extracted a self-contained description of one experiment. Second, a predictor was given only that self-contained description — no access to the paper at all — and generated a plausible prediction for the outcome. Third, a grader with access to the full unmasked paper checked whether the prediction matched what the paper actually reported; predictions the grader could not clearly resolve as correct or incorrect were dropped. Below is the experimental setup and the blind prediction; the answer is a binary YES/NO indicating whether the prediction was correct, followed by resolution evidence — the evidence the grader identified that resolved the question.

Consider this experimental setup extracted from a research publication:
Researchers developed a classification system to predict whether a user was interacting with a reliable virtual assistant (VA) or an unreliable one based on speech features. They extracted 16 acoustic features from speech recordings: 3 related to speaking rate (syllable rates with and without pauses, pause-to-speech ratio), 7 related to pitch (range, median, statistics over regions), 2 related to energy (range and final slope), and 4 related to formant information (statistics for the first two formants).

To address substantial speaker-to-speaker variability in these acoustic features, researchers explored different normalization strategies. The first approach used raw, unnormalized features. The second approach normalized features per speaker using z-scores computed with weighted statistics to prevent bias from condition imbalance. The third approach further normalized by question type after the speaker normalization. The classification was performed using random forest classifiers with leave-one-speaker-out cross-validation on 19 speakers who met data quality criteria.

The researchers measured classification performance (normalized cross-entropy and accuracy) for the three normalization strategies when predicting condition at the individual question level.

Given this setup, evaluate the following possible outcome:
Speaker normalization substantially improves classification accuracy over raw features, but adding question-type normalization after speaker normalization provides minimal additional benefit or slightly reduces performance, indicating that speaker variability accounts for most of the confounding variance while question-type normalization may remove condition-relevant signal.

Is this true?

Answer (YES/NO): NO